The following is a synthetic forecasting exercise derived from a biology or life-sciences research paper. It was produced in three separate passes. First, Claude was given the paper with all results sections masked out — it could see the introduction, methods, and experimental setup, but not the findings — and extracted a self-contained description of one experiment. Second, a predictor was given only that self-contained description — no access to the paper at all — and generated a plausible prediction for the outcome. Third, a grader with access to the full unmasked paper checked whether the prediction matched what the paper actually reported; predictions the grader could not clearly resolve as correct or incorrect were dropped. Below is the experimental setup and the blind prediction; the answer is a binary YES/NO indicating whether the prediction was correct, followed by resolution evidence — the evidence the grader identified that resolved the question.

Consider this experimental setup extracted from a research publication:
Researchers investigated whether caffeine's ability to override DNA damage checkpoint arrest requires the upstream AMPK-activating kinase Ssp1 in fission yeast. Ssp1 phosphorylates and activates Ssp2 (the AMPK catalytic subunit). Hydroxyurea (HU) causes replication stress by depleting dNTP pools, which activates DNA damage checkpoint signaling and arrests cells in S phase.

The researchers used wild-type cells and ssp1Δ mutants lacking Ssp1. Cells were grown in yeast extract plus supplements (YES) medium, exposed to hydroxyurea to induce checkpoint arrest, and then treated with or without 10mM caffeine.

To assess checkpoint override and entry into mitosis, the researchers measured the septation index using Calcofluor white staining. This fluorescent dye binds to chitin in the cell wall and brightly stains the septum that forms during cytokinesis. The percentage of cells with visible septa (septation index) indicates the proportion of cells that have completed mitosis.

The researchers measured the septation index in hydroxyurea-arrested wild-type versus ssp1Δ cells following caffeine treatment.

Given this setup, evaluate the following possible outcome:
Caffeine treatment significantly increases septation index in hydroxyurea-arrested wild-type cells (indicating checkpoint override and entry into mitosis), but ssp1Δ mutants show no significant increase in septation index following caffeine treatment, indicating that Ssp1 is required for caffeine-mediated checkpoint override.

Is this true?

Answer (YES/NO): YES